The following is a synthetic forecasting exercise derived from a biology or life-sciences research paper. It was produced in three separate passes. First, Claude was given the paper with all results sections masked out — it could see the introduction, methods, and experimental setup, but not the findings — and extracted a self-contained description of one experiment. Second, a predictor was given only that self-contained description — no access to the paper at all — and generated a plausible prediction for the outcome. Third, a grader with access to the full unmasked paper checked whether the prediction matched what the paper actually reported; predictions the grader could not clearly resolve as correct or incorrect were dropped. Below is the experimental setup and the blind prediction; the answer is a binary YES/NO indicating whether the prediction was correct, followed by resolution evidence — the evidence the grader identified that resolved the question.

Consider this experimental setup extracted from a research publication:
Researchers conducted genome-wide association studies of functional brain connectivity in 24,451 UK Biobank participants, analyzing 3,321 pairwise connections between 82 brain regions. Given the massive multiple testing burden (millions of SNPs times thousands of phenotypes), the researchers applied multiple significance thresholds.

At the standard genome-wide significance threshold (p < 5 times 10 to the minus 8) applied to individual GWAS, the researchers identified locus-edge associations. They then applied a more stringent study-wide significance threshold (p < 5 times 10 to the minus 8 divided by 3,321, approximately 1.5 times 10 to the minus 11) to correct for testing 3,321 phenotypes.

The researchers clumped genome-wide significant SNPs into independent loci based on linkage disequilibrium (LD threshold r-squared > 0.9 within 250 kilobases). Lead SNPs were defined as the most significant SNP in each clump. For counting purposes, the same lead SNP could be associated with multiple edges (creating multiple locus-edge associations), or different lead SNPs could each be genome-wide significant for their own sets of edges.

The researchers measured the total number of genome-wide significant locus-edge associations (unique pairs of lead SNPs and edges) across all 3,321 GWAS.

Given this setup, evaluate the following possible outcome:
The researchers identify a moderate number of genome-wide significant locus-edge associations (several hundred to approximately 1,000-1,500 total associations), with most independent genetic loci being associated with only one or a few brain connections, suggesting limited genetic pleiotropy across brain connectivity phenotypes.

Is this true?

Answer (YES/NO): NO